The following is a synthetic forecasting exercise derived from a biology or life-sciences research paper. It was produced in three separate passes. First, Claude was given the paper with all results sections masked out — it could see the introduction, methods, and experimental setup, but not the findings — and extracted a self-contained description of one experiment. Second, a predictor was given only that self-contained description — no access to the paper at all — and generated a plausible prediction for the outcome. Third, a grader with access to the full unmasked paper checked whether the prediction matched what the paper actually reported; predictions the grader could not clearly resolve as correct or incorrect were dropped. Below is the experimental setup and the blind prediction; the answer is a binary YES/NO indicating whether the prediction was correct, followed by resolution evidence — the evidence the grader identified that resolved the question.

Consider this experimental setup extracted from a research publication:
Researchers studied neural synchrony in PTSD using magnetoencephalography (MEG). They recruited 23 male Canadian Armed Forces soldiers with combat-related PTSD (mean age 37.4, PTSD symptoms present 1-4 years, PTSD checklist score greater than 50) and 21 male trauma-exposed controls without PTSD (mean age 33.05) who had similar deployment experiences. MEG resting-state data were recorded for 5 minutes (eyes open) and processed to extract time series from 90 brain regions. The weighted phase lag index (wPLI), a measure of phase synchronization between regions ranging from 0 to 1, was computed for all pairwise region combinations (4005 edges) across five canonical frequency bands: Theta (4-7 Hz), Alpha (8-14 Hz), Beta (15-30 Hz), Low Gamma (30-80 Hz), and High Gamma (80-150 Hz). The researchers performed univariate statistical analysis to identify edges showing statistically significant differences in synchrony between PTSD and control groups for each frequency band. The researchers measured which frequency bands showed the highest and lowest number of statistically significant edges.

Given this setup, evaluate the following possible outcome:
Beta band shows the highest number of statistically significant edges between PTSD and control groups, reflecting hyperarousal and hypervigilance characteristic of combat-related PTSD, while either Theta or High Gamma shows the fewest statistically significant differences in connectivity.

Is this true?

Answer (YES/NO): NO